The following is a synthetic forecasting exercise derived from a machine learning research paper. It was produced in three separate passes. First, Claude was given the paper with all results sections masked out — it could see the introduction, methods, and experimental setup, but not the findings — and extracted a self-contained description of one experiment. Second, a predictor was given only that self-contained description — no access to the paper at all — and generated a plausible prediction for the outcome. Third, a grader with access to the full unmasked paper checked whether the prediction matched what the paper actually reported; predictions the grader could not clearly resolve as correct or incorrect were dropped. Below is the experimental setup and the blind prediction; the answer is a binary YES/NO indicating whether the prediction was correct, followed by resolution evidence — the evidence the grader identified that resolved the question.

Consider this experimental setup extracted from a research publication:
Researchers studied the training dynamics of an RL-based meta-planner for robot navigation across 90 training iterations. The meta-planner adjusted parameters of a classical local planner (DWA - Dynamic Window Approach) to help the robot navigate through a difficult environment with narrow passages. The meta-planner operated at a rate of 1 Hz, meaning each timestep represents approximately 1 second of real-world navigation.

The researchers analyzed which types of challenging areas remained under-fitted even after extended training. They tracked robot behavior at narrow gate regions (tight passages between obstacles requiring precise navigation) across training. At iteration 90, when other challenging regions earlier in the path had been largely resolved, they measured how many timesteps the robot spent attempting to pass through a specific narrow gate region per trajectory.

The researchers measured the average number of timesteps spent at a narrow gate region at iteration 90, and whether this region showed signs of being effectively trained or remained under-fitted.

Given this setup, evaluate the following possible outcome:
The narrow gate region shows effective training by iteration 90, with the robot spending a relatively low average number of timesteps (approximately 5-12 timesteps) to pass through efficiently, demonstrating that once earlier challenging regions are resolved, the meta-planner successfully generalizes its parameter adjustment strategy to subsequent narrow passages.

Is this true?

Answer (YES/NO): NO